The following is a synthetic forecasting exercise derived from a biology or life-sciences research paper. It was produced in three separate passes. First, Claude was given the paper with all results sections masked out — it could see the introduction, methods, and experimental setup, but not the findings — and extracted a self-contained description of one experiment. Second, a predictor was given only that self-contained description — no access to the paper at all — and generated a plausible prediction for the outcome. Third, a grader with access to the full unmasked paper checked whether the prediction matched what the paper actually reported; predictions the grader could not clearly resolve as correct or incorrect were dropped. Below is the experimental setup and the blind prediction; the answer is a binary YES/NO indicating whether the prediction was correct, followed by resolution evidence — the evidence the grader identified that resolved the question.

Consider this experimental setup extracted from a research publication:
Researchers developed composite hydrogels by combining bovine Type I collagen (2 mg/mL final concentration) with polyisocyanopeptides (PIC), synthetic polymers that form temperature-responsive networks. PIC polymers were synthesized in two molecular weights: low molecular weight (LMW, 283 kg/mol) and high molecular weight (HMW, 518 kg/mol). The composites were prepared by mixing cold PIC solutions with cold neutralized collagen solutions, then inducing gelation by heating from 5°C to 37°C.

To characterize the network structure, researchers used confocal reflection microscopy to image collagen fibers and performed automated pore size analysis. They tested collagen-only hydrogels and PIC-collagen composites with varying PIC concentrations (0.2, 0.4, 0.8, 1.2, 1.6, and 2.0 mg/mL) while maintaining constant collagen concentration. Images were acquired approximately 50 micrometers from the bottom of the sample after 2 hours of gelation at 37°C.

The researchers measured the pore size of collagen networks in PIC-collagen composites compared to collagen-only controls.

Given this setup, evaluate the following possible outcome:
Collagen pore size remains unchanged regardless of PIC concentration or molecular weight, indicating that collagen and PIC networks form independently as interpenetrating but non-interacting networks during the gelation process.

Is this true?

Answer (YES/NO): YES